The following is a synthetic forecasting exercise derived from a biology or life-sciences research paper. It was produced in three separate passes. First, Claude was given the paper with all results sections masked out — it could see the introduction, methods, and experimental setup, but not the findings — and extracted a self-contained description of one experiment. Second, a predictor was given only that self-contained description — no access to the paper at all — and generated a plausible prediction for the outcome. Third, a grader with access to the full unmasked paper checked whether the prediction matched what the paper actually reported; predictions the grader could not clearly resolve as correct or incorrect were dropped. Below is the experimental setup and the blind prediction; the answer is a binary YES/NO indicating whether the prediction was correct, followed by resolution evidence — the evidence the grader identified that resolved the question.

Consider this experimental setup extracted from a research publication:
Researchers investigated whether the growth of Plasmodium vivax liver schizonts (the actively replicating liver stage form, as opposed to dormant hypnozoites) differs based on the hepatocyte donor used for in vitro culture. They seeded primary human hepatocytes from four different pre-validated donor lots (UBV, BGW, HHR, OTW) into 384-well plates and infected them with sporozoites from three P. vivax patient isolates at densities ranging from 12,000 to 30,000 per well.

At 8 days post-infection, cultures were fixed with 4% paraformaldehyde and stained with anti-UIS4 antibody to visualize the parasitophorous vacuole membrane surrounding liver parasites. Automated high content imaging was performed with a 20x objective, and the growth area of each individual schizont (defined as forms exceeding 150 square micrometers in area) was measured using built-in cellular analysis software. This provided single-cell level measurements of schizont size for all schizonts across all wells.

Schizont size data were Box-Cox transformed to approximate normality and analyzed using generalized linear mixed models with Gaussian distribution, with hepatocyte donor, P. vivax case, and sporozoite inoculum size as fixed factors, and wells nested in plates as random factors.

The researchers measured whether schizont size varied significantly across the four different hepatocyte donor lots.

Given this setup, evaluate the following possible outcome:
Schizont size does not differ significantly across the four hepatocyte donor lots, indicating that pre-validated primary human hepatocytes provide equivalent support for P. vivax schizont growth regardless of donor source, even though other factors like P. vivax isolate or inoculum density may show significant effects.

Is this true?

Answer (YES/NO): NO